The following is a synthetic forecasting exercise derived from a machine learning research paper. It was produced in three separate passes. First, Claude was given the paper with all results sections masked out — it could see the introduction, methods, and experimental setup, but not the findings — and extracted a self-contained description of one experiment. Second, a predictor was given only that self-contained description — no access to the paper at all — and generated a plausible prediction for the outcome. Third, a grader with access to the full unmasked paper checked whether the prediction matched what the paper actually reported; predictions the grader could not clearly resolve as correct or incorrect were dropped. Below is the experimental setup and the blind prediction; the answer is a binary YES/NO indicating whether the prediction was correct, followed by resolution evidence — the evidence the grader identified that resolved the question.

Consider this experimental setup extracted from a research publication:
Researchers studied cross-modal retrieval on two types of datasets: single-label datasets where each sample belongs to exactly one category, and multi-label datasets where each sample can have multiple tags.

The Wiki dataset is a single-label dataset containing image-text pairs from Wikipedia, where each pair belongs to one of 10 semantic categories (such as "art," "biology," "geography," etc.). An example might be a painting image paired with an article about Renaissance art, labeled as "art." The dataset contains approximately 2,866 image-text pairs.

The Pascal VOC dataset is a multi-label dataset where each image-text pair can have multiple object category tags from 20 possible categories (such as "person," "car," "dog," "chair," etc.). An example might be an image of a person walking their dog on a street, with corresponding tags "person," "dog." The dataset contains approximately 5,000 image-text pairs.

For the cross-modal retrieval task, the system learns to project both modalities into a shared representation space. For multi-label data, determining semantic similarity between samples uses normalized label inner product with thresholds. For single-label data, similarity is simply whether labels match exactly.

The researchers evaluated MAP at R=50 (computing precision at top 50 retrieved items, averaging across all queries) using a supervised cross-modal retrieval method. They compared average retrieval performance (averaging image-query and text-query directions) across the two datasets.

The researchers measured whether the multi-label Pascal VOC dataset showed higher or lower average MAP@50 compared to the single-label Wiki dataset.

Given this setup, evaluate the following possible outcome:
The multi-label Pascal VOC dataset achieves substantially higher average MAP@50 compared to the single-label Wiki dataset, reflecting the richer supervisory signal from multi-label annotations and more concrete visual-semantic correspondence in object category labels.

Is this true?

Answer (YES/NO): YES